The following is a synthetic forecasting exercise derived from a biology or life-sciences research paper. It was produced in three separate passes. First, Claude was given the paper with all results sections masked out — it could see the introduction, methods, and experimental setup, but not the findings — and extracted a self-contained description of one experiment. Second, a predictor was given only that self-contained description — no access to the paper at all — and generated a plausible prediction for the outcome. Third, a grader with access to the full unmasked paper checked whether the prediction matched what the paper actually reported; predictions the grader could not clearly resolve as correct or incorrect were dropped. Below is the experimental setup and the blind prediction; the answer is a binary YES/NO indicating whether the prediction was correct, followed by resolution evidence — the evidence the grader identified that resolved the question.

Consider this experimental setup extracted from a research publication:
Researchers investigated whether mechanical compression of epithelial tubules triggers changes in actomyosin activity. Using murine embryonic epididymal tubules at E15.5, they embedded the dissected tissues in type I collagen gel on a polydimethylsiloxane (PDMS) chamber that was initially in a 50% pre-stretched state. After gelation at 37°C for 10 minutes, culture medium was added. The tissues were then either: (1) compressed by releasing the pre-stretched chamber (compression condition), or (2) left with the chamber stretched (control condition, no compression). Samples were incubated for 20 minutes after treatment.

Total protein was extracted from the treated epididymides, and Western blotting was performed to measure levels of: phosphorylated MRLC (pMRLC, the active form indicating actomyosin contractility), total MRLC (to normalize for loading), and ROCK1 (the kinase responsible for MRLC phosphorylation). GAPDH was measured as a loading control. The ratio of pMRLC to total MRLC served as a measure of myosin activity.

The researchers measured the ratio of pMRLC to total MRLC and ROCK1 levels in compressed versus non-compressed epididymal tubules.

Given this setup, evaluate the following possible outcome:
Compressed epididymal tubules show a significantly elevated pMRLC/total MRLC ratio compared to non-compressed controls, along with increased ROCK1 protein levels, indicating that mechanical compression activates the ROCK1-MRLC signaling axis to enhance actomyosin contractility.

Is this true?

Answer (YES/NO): NO